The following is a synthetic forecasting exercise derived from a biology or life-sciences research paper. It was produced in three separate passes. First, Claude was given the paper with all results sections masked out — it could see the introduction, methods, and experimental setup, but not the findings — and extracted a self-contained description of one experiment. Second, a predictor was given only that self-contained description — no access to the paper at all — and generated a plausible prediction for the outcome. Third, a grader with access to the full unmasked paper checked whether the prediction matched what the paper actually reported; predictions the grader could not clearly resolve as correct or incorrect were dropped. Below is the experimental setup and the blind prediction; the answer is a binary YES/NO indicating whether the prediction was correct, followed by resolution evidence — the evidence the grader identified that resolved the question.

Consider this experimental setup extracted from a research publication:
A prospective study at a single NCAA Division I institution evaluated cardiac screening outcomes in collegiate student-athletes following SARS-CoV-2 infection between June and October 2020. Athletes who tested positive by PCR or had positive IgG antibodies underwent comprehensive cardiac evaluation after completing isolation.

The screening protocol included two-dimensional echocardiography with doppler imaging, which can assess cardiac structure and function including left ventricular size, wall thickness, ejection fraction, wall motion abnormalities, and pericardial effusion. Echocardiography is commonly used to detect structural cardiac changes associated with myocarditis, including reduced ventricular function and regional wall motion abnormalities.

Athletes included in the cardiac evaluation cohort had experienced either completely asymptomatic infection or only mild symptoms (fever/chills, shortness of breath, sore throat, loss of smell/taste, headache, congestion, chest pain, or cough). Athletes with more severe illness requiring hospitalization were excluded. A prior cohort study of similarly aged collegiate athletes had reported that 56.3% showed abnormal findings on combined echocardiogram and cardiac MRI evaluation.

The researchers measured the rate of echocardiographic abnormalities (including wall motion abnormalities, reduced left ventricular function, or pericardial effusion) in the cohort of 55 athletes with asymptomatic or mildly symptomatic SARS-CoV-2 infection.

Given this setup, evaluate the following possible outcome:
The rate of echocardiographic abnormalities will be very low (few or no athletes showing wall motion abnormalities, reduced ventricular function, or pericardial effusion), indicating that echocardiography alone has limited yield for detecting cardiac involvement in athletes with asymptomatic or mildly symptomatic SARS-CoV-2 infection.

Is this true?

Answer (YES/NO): NO